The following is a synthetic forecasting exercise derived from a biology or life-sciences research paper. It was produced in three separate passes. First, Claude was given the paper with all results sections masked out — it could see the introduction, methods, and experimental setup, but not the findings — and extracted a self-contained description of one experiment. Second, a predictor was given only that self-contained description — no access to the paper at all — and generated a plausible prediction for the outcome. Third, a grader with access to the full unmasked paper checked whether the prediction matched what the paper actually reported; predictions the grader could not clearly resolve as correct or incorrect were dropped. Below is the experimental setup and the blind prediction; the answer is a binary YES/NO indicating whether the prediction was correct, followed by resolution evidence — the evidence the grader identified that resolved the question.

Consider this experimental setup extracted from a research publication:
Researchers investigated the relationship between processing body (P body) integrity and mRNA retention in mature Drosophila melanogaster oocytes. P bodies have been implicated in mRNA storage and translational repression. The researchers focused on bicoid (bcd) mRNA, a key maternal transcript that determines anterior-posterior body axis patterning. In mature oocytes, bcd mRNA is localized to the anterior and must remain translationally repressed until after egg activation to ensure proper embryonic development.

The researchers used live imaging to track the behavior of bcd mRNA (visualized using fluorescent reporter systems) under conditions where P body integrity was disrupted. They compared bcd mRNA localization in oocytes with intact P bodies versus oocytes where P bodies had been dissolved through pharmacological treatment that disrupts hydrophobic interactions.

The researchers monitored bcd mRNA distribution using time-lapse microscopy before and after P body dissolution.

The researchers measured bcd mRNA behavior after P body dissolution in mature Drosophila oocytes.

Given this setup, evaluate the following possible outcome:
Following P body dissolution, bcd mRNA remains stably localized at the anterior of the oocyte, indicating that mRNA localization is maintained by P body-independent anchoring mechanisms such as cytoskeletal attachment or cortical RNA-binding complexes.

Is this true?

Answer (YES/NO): NO